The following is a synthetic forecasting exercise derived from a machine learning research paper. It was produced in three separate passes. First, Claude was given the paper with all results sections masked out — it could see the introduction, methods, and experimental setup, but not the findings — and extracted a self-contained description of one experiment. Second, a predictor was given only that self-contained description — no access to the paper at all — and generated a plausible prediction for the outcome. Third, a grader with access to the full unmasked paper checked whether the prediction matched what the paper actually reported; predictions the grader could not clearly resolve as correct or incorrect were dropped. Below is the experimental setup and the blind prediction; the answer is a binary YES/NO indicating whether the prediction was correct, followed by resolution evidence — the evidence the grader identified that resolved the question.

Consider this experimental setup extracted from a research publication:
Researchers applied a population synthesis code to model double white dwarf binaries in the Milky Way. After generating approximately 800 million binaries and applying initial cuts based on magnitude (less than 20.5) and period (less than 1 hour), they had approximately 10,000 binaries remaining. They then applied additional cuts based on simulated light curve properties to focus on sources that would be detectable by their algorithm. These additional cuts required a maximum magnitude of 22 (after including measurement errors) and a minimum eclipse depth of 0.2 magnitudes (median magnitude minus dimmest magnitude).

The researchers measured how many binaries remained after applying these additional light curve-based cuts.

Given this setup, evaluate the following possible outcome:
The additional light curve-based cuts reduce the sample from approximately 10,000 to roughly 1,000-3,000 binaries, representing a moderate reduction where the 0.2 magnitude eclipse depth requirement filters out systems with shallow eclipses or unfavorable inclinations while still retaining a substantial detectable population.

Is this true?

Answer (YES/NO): NO